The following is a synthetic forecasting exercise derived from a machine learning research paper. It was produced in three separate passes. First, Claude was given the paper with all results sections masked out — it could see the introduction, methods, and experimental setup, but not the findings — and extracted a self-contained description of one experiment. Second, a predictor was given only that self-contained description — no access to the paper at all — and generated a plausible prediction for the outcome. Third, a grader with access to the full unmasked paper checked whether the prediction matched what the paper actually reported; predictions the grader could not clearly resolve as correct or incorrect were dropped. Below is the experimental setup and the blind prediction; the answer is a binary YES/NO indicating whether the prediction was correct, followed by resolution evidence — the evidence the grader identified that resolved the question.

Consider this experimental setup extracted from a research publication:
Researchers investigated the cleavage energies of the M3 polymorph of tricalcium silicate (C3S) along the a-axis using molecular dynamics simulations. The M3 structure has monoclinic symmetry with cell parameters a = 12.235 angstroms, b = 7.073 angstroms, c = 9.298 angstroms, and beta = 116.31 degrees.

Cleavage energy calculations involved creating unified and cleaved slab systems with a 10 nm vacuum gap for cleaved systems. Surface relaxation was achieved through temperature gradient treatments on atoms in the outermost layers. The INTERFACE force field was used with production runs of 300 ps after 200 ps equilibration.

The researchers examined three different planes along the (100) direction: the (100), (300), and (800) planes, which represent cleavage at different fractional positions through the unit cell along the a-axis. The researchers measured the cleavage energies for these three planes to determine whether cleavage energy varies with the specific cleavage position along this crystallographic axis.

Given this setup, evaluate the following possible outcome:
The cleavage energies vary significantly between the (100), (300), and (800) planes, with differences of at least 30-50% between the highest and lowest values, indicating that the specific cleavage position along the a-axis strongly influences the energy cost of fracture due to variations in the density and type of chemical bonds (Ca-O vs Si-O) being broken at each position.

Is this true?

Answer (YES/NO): NO